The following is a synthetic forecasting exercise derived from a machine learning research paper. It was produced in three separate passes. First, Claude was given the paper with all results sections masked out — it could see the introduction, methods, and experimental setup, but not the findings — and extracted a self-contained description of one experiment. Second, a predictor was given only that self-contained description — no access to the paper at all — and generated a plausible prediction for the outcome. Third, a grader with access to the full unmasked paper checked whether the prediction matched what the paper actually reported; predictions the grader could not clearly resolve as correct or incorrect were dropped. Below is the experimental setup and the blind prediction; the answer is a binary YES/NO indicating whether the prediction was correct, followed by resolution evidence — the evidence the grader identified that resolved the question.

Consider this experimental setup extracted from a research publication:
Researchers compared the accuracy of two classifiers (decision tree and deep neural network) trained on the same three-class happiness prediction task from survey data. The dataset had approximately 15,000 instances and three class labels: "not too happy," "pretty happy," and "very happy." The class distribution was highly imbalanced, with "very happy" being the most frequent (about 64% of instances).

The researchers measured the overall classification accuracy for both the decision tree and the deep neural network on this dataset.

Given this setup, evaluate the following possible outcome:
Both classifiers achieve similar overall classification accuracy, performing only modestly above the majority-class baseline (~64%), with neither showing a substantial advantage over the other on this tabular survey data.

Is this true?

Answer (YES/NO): YES